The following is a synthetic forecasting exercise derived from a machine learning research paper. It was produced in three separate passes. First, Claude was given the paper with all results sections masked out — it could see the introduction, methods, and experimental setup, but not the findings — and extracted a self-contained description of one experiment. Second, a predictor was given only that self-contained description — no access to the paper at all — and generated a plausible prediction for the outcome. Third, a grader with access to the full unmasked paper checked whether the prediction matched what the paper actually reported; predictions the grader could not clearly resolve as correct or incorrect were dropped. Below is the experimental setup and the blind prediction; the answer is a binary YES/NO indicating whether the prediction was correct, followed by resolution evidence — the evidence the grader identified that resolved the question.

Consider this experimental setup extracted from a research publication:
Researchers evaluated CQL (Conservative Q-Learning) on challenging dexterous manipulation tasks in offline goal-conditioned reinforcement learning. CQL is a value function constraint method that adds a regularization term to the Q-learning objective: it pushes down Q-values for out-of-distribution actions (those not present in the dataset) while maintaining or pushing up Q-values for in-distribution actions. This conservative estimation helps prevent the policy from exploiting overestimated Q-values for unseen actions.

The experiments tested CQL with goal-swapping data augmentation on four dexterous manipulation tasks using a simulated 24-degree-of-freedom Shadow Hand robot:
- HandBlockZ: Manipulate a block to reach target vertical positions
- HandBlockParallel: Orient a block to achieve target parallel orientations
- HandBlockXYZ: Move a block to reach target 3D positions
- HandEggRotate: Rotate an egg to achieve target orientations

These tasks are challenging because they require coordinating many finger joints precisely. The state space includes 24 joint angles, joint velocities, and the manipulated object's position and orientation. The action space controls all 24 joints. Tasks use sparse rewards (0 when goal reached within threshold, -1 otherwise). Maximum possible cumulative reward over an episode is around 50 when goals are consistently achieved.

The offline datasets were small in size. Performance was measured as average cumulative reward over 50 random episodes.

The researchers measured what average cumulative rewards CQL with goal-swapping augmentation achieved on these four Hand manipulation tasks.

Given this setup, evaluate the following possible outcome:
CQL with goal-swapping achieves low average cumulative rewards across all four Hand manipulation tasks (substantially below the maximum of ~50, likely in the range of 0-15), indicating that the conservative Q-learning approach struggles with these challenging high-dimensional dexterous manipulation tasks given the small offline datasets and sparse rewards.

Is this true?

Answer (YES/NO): YES